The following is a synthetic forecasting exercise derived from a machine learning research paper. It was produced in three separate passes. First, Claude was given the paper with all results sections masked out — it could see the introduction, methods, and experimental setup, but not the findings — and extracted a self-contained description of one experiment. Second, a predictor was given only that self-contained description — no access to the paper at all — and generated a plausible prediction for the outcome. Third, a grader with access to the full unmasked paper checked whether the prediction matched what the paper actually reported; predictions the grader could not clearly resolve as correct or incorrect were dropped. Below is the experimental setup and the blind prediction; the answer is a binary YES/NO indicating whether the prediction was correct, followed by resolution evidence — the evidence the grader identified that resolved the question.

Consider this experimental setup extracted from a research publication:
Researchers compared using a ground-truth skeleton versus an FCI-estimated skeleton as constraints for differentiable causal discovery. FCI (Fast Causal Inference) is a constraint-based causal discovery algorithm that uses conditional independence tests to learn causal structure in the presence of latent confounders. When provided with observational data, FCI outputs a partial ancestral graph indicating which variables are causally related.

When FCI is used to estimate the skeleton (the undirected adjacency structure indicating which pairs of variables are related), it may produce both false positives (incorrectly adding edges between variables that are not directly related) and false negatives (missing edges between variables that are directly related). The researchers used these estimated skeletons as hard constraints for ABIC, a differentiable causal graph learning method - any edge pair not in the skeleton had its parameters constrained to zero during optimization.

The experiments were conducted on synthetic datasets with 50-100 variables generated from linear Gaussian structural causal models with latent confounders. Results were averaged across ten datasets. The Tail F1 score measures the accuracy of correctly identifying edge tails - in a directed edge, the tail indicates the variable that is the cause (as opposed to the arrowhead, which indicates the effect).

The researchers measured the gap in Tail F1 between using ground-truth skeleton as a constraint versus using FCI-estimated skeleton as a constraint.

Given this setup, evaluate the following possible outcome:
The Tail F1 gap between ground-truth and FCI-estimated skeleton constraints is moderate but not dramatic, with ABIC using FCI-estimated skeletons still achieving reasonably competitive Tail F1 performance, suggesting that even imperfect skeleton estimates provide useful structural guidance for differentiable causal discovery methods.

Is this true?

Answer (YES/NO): NO